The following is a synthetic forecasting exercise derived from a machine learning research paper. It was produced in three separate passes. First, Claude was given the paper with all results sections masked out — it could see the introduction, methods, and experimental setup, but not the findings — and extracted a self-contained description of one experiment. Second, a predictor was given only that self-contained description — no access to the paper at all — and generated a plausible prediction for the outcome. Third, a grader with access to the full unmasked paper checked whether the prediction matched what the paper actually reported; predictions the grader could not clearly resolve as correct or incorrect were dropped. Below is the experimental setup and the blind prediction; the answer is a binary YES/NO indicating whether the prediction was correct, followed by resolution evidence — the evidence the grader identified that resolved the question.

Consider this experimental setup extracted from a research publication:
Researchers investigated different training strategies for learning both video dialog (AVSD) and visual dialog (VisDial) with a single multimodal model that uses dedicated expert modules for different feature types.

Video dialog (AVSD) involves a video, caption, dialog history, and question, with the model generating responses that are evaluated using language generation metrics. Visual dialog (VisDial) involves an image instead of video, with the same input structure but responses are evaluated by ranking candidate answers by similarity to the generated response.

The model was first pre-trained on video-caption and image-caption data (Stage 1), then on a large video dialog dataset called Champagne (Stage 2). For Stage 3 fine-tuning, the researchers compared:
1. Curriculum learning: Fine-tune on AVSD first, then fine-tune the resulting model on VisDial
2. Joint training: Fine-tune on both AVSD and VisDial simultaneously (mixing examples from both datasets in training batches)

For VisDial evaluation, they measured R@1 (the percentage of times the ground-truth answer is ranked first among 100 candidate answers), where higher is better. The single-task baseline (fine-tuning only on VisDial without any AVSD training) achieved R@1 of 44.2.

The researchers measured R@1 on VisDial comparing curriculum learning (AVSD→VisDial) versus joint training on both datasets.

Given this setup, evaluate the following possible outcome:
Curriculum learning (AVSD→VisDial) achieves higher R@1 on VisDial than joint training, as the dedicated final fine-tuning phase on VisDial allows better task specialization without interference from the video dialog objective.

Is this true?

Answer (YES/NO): NO